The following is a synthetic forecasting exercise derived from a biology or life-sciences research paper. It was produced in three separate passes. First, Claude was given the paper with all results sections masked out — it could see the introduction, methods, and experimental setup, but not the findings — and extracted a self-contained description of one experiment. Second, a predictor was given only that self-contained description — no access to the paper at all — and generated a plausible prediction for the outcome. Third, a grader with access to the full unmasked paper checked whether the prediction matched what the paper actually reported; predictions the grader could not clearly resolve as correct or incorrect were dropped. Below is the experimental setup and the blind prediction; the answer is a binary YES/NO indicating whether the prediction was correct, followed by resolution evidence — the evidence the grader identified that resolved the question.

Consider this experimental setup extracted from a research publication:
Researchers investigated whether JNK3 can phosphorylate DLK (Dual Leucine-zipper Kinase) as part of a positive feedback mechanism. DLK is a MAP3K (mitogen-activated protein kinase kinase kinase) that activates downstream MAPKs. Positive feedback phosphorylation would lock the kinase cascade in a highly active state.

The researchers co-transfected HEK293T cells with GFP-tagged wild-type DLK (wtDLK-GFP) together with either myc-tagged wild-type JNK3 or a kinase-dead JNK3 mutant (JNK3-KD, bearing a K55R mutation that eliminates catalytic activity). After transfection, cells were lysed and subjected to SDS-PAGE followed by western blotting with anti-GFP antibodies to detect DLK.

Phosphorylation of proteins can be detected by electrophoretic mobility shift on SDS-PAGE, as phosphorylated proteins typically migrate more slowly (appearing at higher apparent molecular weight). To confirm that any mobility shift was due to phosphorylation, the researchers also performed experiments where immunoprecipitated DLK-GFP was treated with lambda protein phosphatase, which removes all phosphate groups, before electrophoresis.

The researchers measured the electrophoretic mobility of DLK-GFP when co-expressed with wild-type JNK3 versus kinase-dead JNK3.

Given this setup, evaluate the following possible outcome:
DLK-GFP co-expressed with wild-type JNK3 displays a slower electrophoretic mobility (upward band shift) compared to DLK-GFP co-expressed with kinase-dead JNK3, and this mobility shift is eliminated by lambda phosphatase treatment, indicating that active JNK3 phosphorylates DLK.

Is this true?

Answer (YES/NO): YES